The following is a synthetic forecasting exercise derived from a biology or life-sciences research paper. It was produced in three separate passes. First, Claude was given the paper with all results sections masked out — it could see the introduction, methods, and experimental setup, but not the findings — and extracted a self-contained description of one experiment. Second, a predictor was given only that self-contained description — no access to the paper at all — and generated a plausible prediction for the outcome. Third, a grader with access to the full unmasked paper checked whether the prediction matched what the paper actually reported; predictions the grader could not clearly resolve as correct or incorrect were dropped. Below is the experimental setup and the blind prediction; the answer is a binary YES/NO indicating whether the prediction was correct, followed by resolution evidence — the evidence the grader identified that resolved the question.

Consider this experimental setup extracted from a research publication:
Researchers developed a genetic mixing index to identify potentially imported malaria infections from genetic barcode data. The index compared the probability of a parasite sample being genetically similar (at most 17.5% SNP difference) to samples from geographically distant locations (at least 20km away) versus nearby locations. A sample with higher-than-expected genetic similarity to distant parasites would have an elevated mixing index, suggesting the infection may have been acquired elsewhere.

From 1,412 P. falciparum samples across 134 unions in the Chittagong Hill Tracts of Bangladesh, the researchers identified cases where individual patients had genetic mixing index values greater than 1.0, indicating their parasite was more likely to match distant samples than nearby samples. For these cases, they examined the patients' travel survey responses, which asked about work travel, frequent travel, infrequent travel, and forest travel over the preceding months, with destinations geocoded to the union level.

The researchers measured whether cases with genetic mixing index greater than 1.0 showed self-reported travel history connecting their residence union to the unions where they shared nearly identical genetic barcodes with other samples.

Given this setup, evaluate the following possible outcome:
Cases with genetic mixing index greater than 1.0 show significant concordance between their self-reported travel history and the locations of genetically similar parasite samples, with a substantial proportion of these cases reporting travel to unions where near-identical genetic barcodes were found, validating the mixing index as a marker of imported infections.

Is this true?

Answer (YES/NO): YES